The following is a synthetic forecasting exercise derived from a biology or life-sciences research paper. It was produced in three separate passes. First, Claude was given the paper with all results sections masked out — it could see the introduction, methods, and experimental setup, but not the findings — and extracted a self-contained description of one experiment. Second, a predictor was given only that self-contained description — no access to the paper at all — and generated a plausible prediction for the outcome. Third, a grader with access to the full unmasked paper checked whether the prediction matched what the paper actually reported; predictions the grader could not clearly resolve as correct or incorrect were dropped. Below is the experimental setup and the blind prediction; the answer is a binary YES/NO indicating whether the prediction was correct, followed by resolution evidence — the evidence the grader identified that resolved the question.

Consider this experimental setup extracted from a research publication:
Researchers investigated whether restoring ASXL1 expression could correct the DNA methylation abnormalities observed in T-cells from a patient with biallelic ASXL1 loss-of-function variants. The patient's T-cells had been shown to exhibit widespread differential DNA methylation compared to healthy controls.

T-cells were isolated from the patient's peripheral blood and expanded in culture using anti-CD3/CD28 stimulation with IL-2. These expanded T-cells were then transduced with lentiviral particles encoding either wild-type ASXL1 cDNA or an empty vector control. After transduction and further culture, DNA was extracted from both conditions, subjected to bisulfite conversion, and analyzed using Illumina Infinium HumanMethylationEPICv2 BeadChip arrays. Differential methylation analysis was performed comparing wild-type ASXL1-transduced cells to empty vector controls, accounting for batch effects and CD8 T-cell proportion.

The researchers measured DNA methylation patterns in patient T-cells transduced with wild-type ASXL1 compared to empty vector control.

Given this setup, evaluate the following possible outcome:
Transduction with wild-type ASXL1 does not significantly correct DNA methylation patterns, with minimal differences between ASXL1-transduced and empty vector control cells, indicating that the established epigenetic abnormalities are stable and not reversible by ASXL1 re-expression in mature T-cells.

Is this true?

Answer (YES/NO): NO